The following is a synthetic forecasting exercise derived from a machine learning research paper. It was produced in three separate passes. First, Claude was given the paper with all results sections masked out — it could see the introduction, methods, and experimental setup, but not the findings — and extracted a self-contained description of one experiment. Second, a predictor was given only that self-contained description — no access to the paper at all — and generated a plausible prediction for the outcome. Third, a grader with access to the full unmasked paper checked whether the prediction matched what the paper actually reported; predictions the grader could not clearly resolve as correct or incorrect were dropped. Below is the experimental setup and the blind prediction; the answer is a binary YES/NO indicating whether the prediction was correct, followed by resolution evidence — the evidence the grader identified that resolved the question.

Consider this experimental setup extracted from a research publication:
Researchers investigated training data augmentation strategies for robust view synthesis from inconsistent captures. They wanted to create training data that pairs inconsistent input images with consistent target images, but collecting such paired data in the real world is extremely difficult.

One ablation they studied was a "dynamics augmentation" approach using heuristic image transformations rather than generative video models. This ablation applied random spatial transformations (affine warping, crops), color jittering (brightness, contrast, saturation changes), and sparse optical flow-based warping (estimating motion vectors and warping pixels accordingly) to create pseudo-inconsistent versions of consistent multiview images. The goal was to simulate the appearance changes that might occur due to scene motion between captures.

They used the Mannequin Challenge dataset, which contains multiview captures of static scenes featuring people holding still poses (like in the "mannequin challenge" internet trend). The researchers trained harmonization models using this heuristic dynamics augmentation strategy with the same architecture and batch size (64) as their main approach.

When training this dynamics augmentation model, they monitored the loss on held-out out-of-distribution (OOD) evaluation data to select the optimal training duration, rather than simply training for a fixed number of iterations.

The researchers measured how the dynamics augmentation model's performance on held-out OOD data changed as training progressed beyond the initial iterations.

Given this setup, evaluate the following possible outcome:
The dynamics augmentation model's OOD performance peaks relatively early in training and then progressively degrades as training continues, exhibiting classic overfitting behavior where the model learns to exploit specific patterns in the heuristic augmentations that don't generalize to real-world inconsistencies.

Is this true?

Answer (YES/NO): YES